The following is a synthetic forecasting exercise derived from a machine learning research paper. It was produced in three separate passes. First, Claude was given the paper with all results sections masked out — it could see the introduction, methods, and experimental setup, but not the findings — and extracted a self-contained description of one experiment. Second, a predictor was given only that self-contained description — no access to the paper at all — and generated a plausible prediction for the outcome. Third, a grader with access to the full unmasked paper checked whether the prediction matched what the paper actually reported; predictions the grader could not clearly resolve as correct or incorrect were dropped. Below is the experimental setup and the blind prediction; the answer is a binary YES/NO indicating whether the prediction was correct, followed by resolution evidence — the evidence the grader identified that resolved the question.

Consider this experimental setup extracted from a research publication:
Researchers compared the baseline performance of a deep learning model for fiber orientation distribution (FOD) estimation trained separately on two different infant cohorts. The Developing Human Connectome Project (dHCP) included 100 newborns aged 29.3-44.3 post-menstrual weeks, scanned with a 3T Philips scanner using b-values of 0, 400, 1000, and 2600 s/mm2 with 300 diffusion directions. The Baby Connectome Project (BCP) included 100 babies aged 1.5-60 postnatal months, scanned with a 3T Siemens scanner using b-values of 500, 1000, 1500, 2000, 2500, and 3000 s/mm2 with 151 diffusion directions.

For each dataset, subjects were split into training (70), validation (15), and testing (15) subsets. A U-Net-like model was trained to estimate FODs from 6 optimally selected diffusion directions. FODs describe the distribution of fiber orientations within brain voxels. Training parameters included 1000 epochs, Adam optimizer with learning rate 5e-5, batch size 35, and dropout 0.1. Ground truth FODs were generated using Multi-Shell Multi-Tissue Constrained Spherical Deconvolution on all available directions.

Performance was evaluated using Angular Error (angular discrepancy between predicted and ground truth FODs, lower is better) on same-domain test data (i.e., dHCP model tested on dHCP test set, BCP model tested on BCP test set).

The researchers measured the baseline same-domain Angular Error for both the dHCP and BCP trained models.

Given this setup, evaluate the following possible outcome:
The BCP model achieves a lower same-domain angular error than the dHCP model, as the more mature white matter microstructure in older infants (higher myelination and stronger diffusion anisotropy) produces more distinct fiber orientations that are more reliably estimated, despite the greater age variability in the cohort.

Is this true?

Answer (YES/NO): NO